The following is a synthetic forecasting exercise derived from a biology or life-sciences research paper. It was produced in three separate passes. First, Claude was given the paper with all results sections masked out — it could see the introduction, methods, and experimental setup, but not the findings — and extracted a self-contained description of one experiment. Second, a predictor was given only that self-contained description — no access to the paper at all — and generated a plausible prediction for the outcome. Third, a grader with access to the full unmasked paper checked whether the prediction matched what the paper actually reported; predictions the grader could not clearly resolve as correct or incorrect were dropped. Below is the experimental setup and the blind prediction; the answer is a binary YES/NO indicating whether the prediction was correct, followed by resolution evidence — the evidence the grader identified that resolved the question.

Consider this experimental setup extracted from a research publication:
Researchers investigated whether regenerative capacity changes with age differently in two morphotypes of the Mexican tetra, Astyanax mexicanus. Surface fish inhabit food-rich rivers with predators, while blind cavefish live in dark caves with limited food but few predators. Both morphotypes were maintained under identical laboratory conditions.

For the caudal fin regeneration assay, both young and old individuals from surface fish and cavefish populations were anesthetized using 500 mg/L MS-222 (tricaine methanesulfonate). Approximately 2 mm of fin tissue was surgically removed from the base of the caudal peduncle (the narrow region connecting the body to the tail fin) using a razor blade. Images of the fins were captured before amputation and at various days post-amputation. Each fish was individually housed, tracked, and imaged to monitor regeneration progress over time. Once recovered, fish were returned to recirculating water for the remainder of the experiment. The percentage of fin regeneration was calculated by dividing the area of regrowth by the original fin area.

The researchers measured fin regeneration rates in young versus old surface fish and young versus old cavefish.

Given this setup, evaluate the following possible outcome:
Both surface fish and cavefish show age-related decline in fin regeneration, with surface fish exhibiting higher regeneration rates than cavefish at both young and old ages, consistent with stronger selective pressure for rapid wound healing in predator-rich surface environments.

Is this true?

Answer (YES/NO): NO